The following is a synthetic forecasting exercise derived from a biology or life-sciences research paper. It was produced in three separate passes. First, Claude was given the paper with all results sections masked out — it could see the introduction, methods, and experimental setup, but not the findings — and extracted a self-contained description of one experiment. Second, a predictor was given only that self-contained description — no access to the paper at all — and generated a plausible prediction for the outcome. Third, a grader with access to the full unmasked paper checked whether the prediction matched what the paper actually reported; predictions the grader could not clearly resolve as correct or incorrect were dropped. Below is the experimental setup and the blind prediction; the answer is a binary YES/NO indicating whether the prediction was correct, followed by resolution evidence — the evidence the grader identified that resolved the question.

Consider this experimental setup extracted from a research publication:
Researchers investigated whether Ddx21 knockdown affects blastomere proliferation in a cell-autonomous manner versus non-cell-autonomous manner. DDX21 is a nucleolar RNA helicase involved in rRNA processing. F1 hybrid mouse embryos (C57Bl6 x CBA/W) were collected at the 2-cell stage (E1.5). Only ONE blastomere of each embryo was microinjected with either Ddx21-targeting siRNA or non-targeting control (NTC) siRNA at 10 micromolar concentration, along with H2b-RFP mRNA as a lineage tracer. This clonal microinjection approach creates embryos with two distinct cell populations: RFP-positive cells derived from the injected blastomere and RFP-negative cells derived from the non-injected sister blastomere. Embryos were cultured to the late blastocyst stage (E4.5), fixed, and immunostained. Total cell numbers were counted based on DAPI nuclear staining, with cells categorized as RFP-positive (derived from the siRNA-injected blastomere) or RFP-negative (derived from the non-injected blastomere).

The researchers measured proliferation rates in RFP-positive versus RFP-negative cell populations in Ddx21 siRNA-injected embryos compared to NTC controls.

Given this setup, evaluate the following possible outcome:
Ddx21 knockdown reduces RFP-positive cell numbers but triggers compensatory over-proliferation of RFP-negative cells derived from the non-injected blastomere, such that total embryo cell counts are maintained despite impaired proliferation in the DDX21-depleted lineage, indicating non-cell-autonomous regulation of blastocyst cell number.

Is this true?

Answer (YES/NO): NO